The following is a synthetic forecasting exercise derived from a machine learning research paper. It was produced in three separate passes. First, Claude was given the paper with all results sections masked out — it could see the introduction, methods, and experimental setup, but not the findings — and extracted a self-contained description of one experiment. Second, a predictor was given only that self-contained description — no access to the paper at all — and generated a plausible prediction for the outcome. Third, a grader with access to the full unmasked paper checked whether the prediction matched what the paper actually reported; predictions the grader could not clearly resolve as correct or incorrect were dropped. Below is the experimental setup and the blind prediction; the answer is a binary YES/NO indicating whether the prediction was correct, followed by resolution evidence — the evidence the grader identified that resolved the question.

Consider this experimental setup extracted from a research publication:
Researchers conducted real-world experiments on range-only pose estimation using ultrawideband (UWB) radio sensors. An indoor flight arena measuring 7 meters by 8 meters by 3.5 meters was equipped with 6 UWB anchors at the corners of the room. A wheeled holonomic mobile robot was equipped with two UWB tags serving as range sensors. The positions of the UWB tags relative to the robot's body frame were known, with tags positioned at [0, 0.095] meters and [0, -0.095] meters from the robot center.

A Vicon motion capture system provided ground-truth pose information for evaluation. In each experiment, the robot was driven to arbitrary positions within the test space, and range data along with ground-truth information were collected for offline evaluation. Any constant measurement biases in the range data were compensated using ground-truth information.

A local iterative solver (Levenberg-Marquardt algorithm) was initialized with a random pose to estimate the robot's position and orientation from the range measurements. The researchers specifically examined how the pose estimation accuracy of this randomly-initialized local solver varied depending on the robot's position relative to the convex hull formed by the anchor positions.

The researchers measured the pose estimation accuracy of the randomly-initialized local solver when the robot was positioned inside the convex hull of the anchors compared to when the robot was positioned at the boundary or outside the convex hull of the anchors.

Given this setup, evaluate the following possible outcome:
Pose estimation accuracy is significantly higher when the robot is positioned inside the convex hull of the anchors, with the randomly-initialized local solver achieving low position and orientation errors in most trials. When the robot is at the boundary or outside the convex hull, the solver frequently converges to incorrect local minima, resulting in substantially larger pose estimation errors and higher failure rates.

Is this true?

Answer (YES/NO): YES